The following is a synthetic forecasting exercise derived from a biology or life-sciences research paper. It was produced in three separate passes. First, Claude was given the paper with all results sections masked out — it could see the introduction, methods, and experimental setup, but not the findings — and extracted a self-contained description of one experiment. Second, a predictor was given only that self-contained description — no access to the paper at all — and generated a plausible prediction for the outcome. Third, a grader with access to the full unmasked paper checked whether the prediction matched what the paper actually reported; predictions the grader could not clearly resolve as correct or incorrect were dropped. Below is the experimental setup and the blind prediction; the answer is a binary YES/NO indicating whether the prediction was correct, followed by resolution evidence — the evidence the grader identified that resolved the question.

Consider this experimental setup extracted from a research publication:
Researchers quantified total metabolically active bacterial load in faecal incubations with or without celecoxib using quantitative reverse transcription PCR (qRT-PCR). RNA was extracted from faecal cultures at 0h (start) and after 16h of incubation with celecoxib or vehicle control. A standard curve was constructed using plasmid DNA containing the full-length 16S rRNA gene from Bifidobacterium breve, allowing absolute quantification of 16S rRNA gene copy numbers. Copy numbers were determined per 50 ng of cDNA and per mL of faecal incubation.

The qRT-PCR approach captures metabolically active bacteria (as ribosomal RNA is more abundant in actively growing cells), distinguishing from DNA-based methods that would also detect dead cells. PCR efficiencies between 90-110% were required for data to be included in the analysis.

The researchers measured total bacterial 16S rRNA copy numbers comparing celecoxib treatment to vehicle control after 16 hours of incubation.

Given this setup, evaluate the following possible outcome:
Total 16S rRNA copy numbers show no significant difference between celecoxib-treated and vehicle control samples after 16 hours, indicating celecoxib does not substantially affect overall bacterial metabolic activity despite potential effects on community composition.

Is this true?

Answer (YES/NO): YES